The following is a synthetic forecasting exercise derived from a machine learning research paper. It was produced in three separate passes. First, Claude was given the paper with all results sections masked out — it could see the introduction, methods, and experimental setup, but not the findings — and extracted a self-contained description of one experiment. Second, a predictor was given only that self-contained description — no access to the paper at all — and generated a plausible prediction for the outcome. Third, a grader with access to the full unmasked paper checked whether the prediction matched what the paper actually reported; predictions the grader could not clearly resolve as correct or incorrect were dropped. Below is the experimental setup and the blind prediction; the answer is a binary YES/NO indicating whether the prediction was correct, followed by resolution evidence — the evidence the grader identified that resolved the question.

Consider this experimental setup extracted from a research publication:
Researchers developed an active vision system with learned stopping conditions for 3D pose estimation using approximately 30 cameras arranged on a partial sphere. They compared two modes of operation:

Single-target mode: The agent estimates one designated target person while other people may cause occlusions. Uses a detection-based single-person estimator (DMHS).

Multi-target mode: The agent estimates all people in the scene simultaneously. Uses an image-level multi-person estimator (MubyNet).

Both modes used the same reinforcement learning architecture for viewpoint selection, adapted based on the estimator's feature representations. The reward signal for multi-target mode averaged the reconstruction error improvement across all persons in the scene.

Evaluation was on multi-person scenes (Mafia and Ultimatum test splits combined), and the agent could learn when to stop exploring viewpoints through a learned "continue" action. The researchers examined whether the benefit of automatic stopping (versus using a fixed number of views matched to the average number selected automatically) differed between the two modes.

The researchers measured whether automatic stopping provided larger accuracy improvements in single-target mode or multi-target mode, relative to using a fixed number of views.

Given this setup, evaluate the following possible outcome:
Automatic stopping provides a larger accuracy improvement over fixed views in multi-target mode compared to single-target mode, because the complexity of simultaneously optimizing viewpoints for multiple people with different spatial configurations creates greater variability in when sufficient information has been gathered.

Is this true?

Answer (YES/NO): NO